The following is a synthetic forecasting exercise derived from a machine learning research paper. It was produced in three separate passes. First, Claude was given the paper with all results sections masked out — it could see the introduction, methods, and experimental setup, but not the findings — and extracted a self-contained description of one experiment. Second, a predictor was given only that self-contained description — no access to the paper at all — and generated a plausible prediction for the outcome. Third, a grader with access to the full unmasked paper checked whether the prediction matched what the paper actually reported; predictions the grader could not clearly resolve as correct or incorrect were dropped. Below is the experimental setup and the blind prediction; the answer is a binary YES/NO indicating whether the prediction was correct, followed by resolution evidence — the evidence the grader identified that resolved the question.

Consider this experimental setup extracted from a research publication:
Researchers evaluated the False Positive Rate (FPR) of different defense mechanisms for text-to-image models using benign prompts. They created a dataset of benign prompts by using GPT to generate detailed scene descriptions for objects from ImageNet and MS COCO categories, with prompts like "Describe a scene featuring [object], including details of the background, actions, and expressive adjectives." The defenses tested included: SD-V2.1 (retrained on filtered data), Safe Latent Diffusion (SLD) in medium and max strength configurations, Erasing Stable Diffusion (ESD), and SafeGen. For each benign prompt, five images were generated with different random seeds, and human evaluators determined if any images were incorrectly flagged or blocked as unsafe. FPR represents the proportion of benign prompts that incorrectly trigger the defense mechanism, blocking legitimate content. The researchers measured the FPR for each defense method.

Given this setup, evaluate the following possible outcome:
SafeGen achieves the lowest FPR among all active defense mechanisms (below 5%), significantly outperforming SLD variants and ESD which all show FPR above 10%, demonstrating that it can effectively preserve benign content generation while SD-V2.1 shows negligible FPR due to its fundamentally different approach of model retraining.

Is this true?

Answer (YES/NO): NO